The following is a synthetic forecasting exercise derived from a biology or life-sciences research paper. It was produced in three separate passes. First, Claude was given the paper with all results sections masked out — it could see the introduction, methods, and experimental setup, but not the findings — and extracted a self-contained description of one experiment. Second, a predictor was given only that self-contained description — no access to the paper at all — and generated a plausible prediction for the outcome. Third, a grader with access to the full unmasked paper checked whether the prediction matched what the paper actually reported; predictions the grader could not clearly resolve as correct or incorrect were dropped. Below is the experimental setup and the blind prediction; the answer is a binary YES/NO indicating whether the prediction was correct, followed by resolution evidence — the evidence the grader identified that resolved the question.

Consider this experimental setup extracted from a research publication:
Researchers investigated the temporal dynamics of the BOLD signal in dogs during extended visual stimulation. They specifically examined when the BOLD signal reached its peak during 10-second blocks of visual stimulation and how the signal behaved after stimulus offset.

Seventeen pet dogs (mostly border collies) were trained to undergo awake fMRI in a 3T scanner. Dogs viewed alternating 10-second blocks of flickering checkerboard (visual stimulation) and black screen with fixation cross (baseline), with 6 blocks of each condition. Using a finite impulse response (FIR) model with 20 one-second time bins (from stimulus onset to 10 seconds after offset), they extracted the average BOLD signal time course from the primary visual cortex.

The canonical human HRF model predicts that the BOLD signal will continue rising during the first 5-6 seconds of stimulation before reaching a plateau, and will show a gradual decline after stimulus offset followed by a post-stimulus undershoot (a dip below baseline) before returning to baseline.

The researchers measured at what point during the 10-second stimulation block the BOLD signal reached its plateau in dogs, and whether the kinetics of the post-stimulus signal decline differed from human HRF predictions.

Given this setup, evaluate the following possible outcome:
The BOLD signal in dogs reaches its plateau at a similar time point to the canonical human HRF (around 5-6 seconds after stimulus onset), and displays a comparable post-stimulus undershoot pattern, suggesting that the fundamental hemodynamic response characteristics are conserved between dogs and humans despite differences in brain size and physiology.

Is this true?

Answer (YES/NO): NO